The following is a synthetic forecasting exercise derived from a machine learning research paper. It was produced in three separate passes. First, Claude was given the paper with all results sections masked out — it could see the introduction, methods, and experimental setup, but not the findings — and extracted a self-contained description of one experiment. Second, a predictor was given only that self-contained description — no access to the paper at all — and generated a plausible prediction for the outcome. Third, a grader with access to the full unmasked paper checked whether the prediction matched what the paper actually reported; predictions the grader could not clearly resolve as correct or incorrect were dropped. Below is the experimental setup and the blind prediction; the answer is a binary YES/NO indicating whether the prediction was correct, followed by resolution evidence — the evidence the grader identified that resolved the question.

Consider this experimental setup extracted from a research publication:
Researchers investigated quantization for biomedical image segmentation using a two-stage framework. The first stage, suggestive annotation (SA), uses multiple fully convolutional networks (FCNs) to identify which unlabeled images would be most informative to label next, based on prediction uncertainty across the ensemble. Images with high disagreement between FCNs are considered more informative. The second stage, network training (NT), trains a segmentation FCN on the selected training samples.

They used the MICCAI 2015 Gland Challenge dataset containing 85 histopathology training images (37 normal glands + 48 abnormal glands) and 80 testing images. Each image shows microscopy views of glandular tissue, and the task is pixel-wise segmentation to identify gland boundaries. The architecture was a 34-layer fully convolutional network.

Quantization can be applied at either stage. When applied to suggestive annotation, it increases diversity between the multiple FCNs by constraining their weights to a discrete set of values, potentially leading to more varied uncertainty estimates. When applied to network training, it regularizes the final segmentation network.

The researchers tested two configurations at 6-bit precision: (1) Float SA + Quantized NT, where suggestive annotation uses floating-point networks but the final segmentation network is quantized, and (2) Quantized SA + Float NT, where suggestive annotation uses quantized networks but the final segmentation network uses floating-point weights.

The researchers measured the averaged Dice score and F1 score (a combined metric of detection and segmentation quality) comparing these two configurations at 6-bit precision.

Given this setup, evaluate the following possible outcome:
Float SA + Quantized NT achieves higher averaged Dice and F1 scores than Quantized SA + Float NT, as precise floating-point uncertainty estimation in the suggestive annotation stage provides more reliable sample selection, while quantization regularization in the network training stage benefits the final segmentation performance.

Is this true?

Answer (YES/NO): NO